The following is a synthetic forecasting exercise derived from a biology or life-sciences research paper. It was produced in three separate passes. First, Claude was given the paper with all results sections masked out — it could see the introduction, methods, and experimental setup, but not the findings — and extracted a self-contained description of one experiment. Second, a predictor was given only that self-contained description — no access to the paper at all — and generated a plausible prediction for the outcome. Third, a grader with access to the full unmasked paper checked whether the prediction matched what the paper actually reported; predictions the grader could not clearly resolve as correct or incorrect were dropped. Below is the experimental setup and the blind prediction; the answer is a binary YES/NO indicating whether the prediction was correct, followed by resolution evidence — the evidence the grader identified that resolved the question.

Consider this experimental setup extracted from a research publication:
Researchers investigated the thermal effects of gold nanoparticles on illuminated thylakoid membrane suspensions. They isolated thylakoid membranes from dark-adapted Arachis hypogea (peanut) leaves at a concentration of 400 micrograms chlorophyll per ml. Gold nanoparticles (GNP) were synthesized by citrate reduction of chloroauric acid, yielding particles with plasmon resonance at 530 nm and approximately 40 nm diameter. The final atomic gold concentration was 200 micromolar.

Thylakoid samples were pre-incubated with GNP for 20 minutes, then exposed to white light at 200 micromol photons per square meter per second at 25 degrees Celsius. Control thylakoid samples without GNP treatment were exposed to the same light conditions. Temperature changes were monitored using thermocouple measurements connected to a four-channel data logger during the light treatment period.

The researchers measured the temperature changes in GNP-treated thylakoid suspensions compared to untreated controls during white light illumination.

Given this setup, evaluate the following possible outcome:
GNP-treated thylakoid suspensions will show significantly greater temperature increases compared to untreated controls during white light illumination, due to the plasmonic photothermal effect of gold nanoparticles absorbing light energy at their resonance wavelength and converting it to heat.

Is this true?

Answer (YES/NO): NO